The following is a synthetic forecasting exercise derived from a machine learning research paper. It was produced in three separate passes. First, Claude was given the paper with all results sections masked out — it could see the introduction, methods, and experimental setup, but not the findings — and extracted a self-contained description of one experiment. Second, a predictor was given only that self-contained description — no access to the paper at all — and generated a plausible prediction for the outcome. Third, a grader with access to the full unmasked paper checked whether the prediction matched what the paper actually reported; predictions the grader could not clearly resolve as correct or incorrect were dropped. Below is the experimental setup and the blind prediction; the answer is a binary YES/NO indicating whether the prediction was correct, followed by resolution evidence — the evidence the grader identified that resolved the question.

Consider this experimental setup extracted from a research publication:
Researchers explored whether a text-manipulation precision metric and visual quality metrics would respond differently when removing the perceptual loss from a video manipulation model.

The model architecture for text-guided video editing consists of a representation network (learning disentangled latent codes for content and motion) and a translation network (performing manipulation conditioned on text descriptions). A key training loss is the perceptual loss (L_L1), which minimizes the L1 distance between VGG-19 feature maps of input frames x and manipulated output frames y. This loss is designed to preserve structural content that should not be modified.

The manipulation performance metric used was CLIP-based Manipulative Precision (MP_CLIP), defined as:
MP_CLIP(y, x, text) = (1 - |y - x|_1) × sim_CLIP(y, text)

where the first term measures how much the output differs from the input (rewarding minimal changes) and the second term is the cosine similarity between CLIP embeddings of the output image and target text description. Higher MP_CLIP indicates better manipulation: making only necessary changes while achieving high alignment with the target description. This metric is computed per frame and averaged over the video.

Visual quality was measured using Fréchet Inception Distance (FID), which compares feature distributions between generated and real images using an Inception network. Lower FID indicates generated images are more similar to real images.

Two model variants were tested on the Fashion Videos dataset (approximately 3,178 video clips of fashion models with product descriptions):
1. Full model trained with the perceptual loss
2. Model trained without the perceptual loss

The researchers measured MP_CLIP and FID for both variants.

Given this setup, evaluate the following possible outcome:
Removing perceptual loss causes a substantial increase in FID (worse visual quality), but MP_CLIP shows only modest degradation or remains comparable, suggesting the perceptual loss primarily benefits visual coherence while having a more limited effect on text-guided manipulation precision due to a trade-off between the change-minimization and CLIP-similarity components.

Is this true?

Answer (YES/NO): YES